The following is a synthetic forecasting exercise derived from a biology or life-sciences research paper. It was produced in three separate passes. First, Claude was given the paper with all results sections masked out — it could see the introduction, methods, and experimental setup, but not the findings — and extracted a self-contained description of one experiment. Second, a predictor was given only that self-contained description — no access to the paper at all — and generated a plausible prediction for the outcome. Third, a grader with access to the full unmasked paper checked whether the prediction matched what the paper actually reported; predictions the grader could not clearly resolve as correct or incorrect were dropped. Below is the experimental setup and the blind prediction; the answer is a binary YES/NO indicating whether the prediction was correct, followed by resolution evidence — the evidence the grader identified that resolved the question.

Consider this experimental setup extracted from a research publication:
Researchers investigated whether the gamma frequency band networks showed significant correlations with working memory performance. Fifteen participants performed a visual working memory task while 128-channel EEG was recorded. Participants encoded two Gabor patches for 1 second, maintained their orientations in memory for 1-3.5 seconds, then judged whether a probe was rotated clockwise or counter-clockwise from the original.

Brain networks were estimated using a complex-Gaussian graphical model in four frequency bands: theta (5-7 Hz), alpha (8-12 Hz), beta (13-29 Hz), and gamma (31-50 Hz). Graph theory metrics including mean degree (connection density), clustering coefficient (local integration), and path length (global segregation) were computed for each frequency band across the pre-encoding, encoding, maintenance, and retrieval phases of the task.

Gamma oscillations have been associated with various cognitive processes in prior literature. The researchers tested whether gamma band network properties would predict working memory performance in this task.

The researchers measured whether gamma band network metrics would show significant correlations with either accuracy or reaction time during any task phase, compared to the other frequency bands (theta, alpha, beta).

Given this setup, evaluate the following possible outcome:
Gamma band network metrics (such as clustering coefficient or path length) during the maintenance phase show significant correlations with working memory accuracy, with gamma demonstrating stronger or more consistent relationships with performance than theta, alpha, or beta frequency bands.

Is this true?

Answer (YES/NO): NO